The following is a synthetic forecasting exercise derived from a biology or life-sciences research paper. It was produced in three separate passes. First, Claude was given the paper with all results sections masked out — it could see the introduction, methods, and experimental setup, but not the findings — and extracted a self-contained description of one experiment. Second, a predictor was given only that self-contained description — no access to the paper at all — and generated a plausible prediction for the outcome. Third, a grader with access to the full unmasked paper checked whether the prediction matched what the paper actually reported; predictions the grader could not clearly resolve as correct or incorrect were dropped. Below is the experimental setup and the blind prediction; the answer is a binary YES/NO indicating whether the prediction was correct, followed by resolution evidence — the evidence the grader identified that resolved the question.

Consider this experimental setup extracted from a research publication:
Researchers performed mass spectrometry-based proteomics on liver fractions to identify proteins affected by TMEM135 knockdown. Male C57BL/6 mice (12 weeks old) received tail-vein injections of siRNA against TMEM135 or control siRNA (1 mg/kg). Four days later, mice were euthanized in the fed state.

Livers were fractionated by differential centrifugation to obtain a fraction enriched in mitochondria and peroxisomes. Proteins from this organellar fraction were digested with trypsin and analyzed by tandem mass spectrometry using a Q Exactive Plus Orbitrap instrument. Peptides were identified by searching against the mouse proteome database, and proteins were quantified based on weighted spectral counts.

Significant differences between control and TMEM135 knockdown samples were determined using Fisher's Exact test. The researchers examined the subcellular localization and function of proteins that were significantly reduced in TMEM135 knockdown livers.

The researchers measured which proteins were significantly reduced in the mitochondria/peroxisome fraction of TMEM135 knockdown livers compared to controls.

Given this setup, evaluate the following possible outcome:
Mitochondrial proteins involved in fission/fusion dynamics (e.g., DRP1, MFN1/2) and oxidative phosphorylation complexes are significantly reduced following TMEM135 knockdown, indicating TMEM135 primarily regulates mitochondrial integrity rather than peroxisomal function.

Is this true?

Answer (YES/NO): NO